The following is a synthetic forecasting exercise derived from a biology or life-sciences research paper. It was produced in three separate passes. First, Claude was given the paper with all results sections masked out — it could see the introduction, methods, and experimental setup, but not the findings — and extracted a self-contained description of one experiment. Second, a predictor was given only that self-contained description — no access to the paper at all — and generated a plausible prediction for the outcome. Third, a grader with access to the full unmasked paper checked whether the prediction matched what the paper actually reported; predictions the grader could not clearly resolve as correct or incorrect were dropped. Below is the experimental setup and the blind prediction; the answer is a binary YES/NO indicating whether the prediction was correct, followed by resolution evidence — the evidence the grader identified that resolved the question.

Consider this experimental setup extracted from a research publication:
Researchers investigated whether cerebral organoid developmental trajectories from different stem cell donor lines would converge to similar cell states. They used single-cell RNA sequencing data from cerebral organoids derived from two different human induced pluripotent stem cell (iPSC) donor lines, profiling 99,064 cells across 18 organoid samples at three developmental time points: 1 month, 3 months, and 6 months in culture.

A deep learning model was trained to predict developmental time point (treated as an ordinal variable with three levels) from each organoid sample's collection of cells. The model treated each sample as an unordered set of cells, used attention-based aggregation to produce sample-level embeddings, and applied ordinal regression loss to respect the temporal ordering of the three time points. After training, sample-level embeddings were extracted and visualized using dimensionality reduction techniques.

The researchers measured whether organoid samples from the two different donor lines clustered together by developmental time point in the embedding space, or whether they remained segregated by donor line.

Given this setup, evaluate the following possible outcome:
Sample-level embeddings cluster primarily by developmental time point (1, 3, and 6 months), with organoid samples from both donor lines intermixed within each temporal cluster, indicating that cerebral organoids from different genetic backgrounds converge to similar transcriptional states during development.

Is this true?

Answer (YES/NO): NO